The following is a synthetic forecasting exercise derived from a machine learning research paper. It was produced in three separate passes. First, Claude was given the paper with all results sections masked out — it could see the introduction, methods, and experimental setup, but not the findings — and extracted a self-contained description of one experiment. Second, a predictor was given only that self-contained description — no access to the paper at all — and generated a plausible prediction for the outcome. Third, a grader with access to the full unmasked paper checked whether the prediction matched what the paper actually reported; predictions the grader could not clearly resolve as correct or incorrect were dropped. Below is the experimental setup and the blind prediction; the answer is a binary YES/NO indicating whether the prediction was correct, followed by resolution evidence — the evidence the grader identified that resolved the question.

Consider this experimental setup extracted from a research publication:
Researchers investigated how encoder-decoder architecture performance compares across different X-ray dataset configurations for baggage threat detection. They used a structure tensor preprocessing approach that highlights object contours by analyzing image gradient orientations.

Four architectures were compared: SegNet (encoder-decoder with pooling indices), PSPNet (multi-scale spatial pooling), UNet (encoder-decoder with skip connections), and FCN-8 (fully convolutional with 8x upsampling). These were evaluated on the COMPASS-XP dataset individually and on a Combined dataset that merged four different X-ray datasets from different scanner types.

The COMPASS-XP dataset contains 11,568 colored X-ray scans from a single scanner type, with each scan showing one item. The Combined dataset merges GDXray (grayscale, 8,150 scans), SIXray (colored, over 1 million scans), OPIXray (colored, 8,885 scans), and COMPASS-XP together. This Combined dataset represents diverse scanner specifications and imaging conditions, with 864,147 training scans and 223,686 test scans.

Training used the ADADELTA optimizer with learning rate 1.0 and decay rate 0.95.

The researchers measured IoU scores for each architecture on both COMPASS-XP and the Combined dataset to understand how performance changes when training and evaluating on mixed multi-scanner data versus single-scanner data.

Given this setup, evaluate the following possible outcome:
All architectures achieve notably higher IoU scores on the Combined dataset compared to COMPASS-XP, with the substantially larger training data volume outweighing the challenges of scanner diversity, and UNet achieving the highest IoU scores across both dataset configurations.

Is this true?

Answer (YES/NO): NO